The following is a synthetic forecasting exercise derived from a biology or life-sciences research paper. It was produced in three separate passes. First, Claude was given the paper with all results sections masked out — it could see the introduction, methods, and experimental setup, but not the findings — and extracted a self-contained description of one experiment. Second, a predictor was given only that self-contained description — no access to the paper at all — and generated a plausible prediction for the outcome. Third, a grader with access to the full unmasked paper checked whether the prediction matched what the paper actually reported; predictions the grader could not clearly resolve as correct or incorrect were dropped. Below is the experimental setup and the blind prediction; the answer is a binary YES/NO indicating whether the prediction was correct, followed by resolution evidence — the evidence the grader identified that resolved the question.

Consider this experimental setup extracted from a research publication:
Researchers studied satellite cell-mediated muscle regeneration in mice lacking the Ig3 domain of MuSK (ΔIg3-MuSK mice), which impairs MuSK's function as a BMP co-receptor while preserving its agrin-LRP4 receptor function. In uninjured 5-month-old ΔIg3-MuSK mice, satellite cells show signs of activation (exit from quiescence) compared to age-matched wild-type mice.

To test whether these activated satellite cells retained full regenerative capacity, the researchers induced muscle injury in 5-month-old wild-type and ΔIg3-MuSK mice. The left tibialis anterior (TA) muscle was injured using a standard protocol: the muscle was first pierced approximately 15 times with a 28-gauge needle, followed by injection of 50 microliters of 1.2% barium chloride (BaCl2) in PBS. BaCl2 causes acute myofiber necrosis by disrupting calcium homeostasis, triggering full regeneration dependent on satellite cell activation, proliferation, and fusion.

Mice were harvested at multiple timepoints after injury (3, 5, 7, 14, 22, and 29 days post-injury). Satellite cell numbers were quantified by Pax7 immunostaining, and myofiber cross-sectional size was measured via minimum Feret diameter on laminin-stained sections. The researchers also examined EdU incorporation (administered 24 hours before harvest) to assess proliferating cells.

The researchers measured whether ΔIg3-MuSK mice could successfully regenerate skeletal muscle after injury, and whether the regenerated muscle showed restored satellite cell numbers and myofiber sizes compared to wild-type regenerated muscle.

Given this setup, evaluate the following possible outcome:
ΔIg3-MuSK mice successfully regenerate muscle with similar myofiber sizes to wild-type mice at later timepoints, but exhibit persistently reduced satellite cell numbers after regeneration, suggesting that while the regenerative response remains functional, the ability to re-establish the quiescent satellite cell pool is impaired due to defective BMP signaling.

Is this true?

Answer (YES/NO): NO